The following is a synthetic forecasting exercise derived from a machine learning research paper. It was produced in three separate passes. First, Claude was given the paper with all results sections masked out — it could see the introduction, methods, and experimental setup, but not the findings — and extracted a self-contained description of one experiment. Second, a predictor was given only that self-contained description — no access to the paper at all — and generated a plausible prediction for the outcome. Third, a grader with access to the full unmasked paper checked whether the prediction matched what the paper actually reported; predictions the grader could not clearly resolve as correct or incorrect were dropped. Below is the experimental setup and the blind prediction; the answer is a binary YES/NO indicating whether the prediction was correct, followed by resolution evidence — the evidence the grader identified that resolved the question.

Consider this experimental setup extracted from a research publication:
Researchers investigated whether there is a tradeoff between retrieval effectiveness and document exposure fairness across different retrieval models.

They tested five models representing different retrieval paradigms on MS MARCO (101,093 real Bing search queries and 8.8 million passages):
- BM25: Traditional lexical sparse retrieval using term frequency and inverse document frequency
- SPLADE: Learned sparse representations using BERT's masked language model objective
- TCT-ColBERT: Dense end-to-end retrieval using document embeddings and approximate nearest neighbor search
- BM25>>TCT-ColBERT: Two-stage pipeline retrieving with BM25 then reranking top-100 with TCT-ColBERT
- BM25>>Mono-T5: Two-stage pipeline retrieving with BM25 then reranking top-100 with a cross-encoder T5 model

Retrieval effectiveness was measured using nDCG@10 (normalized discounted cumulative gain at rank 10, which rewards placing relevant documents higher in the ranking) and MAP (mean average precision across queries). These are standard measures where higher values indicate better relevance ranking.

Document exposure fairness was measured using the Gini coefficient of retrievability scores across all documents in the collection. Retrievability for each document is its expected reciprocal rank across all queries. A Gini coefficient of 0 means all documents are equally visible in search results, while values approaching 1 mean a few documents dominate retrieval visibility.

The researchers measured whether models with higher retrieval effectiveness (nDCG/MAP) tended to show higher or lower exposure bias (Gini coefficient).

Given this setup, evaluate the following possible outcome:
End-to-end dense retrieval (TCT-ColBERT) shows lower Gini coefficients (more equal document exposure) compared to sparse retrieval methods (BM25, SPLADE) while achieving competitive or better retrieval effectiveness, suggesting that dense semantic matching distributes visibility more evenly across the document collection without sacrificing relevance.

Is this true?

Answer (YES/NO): NO